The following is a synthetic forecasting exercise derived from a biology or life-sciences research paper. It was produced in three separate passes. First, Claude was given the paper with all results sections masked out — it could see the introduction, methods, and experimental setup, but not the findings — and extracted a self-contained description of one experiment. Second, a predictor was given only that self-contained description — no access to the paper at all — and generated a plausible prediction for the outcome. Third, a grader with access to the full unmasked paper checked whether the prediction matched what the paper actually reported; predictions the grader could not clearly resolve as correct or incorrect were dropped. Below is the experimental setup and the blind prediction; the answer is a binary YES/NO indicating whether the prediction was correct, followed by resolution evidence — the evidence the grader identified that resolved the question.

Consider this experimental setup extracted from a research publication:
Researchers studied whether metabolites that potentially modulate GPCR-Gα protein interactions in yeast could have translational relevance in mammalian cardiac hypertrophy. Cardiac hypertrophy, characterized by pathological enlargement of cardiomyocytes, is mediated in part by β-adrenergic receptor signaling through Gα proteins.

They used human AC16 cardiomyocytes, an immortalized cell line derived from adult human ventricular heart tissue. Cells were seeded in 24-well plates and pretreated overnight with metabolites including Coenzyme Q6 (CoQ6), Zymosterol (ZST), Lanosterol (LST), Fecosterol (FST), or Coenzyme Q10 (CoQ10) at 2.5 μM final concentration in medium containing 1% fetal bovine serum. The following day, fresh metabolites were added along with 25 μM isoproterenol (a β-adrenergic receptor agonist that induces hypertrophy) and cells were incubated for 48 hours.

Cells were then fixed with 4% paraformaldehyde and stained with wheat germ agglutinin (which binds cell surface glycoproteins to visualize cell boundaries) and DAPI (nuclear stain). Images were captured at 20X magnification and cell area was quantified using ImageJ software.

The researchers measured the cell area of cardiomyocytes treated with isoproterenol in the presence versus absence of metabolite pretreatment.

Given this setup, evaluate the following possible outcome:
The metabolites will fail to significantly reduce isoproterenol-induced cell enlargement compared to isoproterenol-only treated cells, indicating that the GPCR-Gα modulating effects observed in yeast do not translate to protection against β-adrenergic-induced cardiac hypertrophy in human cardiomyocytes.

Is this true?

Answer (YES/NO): NO